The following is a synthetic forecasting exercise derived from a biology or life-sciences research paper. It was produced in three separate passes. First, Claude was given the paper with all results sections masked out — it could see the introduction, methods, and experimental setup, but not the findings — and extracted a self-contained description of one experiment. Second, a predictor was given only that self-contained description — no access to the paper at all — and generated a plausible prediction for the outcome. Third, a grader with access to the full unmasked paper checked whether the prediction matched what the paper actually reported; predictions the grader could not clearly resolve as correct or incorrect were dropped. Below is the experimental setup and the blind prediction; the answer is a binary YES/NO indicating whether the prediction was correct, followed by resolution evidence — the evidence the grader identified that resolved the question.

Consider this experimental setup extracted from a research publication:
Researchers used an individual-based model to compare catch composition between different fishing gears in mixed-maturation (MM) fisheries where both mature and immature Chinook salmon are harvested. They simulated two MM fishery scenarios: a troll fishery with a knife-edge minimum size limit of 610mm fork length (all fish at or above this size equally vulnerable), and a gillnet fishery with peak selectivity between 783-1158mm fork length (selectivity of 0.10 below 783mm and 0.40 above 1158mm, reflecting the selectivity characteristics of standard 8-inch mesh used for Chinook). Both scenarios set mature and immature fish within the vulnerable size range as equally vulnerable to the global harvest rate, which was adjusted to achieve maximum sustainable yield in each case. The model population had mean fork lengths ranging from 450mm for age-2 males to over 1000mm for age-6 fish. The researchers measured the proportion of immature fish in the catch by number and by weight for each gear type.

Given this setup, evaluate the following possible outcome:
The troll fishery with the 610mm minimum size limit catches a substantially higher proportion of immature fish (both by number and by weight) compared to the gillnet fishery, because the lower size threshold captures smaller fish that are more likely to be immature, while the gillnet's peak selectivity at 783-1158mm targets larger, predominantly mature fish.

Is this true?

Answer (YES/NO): YES